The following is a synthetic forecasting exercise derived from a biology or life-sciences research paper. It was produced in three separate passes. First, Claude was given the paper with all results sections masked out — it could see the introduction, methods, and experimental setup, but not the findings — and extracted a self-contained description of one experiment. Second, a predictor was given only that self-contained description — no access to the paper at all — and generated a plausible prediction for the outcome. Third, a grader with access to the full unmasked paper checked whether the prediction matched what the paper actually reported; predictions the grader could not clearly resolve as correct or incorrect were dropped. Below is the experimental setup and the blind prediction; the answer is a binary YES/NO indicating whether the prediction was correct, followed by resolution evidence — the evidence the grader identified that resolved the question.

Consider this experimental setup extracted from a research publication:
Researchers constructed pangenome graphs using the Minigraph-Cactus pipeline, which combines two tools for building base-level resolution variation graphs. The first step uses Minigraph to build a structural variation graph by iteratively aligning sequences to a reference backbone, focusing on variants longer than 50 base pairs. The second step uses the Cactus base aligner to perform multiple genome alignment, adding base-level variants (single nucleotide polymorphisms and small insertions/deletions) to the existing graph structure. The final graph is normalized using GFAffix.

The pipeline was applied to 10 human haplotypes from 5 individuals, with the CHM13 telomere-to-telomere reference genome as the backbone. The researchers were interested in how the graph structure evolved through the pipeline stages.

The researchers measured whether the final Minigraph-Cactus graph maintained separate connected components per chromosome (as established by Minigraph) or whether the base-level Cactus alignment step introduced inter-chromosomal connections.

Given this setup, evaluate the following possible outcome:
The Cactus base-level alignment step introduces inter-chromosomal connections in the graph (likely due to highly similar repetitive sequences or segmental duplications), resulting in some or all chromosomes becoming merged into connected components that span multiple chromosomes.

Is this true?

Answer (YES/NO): YES